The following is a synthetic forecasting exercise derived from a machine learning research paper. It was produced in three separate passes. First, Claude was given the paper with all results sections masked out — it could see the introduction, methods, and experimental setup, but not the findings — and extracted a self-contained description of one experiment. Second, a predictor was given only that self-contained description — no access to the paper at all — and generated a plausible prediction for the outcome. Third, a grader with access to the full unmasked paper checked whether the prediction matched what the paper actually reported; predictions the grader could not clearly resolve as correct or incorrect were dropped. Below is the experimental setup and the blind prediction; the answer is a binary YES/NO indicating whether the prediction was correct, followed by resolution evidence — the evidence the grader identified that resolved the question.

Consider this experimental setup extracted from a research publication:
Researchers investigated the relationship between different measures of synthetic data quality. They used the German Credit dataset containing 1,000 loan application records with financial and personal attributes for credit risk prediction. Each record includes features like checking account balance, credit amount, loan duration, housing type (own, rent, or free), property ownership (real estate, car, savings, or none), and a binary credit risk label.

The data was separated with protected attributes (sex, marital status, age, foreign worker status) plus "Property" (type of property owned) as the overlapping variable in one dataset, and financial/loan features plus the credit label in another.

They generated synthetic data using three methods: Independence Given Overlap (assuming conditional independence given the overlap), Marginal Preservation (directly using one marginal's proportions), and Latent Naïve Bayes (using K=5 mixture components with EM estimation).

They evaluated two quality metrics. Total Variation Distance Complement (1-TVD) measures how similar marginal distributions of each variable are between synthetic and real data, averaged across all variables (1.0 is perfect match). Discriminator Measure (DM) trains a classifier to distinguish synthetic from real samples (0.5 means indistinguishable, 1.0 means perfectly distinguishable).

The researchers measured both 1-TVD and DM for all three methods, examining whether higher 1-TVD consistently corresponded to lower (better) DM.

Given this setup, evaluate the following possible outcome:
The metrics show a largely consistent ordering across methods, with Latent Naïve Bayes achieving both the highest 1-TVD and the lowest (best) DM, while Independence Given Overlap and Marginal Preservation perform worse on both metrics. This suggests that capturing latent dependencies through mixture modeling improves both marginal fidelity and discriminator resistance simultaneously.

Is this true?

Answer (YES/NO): NO